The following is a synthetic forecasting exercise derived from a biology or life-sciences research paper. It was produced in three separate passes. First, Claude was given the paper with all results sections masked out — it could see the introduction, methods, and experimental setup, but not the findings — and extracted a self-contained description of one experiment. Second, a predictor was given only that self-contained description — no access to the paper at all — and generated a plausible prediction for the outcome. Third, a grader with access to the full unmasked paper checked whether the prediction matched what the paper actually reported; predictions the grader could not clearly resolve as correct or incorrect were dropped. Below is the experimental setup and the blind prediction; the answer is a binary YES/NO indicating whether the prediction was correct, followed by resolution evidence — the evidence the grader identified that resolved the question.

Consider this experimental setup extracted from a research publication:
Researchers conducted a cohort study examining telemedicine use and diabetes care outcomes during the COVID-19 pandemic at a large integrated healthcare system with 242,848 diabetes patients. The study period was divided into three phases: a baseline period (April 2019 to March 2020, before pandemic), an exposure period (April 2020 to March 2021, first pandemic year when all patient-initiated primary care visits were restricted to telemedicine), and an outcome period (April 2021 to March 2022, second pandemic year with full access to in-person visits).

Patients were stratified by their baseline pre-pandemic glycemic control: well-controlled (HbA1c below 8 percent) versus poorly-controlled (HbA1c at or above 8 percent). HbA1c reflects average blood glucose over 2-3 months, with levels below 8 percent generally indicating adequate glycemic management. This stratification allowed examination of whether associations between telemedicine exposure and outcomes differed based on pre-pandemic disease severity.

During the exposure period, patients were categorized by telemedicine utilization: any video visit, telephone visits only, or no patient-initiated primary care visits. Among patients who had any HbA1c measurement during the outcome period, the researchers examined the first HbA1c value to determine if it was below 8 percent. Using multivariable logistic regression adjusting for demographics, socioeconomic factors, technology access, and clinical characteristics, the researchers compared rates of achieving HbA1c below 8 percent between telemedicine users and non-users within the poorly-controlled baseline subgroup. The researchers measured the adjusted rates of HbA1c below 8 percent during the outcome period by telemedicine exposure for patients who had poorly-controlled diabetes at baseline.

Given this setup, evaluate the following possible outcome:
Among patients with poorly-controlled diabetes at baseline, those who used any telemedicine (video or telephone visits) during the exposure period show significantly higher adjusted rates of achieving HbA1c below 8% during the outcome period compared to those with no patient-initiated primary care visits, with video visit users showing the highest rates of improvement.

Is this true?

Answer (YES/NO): YES